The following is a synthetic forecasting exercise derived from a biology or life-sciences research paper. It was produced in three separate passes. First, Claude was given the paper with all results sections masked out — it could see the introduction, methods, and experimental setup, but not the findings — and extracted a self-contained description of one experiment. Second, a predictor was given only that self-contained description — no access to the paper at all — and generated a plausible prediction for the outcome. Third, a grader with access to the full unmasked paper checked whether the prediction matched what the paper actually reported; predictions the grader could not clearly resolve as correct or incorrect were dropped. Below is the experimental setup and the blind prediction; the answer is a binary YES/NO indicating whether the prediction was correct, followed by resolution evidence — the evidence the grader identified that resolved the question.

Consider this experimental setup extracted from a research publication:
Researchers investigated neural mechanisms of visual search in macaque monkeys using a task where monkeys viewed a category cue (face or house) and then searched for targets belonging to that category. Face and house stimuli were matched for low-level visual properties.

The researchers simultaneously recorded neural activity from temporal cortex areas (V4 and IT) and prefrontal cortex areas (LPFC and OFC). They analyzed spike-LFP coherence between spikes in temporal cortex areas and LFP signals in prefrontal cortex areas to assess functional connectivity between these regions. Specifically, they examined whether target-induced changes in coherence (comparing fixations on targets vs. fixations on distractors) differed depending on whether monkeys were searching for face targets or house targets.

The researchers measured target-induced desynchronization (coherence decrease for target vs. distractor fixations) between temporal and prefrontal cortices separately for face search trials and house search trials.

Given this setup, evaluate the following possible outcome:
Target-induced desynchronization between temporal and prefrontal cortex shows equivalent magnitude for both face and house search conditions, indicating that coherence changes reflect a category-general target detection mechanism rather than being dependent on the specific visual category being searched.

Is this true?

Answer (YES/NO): NO